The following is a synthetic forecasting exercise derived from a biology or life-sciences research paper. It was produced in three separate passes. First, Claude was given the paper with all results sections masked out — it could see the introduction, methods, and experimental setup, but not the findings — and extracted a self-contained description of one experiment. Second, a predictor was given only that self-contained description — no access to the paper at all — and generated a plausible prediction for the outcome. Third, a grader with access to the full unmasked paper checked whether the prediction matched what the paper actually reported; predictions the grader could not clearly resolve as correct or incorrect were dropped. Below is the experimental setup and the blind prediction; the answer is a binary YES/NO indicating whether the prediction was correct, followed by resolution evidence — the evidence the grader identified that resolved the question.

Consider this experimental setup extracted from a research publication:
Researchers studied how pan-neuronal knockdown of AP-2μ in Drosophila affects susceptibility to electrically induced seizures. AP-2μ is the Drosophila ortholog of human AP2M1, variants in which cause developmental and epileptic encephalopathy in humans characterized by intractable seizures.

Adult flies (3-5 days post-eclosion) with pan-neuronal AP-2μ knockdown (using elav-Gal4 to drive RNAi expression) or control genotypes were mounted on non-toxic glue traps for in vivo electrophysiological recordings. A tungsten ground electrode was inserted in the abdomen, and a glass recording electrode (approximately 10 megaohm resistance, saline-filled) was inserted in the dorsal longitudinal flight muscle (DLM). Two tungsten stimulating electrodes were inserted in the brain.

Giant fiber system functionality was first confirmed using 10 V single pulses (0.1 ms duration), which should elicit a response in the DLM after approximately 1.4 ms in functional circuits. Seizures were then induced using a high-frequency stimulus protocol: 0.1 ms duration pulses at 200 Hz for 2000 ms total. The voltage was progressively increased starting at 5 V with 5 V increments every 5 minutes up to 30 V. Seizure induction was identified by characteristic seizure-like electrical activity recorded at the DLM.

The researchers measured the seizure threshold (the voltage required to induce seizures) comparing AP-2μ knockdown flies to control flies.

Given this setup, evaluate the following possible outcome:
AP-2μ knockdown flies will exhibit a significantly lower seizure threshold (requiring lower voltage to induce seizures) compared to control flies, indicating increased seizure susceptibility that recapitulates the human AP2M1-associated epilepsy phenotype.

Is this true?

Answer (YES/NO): NO